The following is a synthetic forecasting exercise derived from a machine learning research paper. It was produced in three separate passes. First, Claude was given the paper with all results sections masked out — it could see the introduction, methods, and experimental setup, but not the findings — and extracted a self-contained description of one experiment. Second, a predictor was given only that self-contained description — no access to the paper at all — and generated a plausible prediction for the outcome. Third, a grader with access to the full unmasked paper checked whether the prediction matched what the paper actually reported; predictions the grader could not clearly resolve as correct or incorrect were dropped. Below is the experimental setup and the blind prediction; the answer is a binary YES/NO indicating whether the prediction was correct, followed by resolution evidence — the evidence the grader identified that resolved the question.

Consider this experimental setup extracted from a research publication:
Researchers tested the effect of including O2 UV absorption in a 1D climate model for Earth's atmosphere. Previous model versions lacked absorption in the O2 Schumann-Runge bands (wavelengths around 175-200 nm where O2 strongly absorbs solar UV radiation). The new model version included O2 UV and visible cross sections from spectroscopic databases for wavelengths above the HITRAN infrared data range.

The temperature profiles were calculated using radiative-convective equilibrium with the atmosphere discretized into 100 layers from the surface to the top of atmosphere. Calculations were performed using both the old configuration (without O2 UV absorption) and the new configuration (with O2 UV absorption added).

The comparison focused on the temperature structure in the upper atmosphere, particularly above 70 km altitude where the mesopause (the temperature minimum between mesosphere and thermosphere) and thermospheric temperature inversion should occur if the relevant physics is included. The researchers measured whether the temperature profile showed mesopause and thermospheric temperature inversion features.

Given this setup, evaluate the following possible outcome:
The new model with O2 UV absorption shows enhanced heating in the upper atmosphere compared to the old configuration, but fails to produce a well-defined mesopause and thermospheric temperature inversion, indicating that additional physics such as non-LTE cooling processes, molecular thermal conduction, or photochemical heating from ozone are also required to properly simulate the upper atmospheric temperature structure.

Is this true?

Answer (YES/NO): NO